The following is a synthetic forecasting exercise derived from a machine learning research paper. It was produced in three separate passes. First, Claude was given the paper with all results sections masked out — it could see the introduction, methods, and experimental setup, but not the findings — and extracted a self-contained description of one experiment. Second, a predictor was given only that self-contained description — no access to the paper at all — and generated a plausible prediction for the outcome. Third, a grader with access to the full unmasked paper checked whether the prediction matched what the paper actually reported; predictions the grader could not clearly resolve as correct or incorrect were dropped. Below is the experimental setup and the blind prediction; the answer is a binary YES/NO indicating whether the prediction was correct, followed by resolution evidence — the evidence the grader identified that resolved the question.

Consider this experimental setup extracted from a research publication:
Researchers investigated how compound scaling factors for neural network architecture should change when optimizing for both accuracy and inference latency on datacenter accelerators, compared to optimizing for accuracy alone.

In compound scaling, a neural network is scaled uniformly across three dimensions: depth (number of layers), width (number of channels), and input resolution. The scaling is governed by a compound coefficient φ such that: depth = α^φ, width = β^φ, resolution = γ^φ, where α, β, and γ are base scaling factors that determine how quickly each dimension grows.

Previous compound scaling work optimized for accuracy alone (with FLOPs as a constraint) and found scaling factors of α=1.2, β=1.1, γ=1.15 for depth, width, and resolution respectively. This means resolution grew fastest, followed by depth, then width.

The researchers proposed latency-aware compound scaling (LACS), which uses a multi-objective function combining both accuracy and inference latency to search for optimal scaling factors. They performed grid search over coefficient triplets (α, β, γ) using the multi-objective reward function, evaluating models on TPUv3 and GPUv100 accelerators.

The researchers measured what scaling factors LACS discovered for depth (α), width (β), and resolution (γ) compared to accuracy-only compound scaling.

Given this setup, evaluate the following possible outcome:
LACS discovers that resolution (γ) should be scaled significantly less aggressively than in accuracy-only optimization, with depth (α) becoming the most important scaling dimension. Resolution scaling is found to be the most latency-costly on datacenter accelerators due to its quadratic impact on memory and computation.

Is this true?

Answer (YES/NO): YES